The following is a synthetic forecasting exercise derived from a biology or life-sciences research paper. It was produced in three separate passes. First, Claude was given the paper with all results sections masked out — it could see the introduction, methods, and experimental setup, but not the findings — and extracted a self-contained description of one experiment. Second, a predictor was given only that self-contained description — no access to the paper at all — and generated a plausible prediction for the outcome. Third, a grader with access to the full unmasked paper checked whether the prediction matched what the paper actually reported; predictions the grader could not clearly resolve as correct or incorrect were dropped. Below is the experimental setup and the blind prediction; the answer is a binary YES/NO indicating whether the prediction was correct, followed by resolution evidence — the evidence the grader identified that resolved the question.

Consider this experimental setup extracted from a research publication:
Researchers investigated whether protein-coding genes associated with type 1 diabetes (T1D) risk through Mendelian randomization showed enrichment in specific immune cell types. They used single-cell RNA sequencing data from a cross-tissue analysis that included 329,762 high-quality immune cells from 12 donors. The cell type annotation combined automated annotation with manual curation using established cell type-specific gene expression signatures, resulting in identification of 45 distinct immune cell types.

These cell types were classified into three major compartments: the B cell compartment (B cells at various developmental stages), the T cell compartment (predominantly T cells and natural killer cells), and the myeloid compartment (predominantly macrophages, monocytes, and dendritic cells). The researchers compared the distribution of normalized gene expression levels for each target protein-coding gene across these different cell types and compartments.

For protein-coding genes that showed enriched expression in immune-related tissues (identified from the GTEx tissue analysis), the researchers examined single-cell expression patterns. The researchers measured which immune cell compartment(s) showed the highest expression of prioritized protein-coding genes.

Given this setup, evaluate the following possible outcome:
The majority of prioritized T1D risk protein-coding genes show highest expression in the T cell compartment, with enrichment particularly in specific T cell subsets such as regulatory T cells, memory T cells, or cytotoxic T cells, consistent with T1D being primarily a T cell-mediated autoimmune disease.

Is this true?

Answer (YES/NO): NO